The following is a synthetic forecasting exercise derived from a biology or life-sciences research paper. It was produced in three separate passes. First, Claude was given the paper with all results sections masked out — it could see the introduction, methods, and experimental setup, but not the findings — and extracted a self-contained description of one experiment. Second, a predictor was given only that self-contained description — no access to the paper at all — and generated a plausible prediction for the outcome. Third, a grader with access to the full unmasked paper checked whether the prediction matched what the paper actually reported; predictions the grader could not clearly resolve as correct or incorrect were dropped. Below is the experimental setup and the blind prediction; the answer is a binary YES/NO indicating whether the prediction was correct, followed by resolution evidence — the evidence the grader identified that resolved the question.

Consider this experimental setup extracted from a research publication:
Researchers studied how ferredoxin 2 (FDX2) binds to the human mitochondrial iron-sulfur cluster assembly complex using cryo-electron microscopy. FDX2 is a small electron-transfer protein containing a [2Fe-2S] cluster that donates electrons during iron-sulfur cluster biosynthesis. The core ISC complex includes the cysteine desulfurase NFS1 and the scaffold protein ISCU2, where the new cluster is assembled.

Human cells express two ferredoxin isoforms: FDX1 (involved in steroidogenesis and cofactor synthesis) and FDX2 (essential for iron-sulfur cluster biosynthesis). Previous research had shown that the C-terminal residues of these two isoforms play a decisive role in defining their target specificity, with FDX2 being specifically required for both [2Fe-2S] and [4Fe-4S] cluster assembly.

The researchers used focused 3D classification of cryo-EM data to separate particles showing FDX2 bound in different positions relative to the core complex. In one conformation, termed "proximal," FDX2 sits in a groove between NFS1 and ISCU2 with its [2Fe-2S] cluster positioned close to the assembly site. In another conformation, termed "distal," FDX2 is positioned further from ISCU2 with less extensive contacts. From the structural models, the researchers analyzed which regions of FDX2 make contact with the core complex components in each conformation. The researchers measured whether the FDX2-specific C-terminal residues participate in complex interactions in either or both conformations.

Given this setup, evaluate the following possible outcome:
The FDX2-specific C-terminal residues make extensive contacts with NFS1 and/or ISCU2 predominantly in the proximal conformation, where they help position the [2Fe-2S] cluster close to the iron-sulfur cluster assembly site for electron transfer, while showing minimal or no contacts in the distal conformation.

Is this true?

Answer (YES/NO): YES